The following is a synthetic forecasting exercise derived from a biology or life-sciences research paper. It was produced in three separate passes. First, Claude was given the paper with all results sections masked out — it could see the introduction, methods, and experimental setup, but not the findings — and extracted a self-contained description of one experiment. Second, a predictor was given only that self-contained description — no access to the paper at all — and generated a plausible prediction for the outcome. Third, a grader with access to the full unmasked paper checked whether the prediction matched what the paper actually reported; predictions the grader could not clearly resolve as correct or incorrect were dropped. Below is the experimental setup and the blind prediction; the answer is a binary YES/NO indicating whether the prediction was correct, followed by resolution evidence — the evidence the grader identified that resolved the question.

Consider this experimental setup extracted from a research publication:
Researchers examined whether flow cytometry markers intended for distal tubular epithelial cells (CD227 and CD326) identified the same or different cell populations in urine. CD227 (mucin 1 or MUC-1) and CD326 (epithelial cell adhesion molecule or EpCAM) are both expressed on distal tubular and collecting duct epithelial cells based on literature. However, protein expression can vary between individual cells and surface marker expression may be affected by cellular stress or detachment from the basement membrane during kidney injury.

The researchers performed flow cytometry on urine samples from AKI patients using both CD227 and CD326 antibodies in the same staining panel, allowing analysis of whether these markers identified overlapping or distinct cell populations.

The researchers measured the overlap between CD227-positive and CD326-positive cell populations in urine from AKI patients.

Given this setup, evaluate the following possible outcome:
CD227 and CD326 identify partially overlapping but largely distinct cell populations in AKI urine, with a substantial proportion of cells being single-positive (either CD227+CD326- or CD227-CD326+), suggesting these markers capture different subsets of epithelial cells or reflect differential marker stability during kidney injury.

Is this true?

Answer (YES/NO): NO